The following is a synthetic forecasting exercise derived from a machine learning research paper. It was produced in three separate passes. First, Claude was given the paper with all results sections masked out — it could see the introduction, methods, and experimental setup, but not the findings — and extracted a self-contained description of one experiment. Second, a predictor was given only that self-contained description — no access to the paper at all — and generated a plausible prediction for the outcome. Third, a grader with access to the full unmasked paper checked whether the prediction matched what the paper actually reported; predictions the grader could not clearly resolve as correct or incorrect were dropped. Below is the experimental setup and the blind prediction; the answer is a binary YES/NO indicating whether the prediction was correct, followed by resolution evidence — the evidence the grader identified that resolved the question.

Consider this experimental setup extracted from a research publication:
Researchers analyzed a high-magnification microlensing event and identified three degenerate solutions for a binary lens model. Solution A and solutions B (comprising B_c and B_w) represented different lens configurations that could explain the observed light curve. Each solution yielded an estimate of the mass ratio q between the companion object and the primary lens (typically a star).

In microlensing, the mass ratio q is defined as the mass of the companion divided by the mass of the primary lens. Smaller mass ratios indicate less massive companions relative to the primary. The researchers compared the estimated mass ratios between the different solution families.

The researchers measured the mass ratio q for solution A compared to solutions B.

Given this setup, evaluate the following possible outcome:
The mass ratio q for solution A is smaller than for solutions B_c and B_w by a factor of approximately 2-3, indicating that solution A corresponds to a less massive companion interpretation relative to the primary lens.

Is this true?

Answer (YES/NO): YES